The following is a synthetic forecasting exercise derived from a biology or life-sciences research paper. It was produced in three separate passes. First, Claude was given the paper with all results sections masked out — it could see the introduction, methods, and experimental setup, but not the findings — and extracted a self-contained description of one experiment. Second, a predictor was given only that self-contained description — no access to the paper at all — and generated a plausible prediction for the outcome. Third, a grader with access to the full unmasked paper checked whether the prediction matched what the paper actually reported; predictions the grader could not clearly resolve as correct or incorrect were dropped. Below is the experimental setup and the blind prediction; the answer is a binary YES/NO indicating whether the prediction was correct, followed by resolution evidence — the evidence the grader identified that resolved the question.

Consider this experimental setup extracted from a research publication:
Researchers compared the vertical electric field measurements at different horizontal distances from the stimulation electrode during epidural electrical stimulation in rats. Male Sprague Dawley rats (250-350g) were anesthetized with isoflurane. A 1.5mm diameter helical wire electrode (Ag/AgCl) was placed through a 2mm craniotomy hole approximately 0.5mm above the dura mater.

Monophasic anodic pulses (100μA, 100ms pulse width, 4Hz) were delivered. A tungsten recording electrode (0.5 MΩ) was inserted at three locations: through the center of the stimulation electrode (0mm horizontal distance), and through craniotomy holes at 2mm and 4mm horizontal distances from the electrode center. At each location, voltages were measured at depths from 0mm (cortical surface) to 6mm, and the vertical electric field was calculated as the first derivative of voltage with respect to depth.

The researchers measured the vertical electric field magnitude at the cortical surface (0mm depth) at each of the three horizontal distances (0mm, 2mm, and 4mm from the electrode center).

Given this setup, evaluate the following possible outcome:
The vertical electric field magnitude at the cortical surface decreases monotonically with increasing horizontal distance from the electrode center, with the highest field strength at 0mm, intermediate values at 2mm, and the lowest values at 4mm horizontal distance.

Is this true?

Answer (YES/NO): YES